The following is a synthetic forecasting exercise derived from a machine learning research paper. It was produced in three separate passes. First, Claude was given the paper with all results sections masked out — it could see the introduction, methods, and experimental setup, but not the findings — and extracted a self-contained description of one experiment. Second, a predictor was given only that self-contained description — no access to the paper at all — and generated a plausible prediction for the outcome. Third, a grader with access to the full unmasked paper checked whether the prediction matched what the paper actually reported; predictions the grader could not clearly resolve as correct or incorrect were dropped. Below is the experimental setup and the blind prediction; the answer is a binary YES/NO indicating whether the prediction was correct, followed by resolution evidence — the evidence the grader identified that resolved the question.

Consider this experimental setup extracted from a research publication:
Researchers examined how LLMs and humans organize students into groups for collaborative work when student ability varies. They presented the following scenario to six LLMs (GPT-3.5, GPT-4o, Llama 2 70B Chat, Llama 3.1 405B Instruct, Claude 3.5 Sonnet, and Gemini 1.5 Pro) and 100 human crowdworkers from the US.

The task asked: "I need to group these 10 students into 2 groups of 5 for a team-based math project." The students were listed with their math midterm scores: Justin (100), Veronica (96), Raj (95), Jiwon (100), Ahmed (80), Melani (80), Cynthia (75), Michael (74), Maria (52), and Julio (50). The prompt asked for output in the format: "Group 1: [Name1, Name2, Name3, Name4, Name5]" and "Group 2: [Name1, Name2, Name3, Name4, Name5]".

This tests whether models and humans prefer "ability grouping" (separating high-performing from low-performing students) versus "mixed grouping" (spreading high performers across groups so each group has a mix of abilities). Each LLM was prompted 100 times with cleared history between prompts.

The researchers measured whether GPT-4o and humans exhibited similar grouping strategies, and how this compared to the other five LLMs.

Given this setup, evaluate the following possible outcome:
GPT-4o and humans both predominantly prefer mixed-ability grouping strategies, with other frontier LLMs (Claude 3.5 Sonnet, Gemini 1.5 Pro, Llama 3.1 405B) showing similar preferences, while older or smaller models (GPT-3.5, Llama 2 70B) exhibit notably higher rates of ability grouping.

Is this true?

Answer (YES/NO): NO